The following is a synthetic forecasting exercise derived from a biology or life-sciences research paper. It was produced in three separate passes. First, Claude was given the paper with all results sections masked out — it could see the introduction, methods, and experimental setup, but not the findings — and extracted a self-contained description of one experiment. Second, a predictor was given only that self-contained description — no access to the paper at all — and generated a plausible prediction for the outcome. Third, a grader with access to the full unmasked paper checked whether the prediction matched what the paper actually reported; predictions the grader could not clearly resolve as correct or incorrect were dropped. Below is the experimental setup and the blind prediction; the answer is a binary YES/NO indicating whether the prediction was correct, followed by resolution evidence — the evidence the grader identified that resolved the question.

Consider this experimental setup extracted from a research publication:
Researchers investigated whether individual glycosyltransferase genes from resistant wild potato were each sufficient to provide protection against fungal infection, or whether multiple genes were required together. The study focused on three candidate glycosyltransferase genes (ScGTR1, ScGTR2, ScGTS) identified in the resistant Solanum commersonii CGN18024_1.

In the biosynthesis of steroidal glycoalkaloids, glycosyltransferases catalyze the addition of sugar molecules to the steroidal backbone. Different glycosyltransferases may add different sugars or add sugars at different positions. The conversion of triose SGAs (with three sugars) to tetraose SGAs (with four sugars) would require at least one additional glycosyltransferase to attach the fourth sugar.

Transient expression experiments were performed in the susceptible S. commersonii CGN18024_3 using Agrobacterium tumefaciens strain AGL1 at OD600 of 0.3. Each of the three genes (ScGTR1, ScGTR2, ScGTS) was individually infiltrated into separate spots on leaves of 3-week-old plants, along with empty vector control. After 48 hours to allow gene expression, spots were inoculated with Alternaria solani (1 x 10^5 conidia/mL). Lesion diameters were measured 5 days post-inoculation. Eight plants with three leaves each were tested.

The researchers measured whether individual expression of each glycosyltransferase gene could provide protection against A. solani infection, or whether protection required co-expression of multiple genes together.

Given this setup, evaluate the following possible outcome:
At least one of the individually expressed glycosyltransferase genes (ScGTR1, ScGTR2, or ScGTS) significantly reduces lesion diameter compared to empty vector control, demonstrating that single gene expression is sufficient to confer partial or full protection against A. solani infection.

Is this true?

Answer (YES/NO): YES